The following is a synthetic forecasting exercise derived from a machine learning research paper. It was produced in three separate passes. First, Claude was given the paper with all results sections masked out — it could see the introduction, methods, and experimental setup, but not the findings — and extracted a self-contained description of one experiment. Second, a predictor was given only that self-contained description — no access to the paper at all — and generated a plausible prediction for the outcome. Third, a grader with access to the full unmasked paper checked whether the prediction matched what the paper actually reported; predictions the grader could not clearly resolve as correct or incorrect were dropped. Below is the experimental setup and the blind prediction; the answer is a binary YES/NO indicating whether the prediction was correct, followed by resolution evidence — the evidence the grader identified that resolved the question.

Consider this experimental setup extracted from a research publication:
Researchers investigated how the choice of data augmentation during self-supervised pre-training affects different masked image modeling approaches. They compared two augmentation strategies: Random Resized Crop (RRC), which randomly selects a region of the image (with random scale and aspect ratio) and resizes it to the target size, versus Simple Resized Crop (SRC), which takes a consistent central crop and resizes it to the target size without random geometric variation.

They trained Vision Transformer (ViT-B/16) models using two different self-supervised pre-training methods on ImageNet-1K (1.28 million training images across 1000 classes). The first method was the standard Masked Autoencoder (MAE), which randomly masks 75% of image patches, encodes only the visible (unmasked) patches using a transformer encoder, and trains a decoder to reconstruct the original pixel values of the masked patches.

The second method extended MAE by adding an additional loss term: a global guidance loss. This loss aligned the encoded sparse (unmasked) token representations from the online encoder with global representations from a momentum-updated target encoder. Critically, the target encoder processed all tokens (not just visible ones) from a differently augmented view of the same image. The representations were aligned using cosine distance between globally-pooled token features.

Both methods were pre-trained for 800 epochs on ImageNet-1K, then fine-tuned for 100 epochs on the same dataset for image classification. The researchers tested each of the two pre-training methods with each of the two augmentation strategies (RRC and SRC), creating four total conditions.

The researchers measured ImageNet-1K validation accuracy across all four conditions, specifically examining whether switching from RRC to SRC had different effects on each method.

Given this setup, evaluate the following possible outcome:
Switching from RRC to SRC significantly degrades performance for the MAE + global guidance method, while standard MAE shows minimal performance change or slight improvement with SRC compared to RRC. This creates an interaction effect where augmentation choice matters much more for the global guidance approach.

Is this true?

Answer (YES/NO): NO